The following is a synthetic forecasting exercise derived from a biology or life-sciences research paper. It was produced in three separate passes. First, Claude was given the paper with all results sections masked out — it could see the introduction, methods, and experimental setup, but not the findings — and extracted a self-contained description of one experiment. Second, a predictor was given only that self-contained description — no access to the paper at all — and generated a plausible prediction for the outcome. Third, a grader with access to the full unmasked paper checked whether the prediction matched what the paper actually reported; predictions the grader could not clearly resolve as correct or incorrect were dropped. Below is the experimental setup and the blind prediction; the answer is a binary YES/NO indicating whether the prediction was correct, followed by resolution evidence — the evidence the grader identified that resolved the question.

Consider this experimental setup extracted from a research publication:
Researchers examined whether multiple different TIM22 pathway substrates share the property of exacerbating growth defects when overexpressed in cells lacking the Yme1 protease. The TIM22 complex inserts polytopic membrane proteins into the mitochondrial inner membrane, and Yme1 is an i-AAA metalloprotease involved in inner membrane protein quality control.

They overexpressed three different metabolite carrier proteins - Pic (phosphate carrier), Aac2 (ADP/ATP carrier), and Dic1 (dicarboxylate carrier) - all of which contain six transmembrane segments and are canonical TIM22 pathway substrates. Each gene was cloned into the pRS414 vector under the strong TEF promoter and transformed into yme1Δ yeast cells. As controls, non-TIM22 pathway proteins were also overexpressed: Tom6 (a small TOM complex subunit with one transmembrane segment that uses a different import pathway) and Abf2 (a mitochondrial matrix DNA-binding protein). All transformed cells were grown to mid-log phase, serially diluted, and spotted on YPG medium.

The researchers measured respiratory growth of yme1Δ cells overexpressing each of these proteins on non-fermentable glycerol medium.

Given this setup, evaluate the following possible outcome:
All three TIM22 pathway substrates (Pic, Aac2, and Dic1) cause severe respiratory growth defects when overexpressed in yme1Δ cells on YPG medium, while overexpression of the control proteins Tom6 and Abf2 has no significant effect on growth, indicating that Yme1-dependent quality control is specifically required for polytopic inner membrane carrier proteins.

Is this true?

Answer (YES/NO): NO